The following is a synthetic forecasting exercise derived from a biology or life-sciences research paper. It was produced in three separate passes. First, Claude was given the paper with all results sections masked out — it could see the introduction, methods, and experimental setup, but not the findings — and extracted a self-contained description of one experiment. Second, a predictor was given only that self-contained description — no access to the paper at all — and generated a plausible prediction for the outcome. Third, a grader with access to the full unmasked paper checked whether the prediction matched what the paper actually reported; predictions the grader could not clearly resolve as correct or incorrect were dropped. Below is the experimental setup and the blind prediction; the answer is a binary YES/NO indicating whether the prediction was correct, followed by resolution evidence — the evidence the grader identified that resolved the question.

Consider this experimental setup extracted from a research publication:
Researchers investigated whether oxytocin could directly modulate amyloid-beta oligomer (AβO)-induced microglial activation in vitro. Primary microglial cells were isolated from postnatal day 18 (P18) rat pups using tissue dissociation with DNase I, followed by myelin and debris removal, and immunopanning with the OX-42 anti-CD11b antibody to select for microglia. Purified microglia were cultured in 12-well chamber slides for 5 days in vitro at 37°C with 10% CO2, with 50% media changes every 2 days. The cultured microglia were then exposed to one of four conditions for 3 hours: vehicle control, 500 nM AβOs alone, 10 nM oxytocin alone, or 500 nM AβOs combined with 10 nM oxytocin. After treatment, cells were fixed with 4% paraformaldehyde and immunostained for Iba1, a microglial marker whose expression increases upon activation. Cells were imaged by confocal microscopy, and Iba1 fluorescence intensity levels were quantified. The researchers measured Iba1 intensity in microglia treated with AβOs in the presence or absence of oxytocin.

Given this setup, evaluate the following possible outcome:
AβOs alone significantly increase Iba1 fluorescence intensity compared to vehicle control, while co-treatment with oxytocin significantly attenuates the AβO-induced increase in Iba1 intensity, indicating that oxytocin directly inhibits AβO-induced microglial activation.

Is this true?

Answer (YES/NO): YES